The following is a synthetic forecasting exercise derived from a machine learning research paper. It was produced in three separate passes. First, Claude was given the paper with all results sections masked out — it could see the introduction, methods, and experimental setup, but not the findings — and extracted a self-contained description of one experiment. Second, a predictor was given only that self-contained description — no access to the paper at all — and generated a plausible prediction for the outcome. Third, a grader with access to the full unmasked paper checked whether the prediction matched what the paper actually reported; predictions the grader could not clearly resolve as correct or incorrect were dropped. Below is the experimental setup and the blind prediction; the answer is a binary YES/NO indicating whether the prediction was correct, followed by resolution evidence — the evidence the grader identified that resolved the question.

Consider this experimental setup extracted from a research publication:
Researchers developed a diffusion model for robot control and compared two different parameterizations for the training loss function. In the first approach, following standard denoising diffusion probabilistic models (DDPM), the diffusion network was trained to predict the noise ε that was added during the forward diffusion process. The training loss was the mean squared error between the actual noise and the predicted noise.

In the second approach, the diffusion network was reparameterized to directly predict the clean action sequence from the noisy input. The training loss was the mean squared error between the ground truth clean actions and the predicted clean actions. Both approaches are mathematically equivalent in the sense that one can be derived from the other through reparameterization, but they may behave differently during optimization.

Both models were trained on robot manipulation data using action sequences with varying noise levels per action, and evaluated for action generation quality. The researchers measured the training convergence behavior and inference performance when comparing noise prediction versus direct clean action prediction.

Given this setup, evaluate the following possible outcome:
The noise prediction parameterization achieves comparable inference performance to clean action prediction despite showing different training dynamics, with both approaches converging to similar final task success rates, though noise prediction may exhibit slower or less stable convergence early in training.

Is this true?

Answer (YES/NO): NO